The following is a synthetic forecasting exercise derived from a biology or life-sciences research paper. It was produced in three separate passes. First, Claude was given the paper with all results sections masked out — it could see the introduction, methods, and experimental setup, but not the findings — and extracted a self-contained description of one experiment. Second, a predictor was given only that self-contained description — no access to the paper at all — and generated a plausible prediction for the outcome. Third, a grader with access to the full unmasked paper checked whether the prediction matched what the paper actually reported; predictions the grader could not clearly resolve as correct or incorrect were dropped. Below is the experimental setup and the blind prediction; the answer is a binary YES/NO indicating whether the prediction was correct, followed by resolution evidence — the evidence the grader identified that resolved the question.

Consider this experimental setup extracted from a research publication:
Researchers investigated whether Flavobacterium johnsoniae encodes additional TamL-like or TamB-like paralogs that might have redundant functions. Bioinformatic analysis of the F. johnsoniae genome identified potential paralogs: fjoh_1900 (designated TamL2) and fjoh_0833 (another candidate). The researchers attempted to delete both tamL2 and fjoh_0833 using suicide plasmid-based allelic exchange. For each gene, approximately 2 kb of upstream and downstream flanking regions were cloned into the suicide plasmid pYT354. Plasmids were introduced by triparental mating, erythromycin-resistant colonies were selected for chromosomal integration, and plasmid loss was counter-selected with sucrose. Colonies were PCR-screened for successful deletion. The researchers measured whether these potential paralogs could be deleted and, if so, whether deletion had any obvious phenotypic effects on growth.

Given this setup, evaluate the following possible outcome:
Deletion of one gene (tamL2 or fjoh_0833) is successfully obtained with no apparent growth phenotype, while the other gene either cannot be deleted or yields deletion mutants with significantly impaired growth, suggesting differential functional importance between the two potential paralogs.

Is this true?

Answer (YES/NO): NO